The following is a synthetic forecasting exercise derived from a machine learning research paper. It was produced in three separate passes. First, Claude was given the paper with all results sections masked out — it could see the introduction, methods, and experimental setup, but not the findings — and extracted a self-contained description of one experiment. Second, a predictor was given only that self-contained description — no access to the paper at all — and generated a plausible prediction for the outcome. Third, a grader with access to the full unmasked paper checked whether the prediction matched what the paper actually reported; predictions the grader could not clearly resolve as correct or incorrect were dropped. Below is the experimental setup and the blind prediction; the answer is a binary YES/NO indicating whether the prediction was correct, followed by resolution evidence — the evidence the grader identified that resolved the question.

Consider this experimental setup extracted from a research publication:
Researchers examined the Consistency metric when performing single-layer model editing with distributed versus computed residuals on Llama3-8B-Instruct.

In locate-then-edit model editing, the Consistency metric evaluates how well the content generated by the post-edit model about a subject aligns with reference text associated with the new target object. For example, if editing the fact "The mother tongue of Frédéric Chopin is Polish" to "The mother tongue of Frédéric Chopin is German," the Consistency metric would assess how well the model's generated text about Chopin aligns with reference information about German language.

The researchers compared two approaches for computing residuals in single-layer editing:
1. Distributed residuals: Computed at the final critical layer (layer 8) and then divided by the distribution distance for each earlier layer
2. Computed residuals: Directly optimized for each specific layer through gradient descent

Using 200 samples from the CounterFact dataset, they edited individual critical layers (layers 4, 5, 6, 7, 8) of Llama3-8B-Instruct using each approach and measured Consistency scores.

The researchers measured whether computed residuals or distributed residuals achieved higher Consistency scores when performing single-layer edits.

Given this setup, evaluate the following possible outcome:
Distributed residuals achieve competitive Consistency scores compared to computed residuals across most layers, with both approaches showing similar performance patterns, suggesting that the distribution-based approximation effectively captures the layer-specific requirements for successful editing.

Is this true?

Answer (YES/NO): NO